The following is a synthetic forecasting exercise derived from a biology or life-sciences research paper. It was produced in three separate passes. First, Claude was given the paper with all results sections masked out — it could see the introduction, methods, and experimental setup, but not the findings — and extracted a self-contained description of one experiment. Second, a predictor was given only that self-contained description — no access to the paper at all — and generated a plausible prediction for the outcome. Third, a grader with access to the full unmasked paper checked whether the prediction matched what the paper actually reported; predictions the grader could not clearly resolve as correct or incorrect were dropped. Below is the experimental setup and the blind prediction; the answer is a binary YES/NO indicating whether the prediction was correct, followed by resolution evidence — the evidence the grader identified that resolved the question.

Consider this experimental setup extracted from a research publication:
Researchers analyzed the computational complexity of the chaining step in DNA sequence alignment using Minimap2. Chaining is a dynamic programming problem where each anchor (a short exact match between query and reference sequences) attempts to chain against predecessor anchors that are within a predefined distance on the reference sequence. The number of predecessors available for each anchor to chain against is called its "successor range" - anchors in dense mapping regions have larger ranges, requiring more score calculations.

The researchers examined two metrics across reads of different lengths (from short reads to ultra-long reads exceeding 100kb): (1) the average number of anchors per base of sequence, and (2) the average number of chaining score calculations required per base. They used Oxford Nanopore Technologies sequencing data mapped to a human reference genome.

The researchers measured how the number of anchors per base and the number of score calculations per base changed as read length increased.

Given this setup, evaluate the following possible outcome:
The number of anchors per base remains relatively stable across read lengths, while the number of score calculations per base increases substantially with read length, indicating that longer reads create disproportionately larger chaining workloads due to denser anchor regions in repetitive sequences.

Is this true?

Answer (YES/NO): YES